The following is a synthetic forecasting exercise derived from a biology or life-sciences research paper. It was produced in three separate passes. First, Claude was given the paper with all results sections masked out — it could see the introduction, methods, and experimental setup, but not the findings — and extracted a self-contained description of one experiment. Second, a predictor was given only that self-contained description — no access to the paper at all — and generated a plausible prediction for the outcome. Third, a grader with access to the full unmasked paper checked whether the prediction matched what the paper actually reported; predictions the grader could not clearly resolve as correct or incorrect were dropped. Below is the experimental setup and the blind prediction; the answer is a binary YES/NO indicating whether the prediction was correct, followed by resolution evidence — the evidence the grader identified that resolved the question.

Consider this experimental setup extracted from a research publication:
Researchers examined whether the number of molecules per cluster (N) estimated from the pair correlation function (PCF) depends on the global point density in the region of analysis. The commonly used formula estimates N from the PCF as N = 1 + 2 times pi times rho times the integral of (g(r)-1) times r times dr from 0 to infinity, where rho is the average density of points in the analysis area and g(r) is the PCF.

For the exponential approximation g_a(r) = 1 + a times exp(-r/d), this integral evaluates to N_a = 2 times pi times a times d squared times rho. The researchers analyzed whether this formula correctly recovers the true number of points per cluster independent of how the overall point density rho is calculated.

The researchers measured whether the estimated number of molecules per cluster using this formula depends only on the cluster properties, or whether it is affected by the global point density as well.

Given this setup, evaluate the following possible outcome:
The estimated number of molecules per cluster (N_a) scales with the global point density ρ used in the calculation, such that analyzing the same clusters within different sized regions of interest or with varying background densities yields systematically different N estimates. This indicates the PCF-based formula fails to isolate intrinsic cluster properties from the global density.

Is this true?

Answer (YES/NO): NO